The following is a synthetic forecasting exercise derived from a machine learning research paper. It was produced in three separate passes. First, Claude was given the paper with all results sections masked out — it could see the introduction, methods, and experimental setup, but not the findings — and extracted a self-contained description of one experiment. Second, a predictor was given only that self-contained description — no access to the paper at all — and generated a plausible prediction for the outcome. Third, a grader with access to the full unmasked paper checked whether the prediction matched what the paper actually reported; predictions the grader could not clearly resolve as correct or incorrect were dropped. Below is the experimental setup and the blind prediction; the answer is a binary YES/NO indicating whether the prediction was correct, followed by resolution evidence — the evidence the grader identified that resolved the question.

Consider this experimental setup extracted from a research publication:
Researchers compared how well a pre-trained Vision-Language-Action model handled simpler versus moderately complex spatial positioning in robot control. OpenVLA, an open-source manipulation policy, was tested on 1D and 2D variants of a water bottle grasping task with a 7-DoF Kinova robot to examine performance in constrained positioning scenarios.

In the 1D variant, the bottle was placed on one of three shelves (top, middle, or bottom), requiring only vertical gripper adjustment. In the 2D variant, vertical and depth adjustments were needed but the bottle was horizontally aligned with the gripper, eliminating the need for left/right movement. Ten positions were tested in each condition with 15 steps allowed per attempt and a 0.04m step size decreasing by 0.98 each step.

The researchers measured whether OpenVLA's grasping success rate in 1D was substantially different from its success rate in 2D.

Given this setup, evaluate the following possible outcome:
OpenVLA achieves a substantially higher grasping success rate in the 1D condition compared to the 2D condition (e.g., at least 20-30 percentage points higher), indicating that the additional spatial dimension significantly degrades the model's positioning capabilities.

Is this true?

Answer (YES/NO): NO